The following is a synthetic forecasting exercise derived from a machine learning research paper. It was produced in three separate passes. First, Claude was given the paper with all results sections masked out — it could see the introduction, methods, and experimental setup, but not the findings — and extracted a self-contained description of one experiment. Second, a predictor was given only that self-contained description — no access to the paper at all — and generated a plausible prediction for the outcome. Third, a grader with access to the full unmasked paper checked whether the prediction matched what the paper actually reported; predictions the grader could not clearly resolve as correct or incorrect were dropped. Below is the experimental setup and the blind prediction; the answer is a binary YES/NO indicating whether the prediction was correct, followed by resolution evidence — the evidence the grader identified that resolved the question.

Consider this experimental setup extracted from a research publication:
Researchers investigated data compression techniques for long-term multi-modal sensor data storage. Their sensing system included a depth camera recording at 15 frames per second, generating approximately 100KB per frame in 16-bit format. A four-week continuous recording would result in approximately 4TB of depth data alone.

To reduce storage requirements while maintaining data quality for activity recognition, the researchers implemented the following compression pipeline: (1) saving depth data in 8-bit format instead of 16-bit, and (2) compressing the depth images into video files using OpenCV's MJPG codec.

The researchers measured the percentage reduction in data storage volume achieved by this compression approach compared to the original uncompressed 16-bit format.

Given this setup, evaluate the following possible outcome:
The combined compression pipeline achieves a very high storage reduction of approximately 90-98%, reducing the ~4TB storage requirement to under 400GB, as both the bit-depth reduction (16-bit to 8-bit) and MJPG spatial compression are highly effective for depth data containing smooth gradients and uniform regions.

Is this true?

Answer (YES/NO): NO